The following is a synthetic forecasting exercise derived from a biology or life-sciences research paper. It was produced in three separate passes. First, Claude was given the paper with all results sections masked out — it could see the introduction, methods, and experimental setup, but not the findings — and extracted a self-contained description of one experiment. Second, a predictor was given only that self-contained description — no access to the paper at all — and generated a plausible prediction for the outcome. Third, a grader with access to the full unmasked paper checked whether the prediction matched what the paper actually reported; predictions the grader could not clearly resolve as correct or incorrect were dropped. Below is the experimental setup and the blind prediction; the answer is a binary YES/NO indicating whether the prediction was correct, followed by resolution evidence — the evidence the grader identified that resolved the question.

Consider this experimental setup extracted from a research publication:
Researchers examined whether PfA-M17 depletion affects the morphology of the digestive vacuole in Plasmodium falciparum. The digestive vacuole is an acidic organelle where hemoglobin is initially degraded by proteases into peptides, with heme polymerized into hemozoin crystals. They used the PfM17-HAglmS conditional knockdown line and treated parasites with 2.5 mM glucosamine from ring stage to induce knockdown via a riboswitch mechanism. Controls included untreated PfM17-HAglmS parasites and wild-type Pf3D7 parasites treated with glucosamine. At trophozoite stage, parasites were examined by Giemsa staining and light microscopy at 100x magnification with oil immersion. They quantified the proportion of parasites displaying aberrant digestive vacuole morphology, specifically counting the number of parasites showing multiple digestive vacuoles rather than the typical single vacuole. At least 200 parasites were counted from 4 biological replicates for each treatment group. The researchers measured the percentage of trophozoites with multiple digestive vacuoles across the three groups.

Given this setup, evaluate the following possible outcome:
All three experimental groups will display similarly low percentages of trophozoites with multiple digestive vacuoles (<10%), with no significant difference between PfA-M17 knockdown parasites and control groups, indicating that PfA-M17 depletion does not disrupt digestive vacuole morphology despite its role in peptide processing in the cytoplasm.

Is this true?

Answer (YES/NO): NO